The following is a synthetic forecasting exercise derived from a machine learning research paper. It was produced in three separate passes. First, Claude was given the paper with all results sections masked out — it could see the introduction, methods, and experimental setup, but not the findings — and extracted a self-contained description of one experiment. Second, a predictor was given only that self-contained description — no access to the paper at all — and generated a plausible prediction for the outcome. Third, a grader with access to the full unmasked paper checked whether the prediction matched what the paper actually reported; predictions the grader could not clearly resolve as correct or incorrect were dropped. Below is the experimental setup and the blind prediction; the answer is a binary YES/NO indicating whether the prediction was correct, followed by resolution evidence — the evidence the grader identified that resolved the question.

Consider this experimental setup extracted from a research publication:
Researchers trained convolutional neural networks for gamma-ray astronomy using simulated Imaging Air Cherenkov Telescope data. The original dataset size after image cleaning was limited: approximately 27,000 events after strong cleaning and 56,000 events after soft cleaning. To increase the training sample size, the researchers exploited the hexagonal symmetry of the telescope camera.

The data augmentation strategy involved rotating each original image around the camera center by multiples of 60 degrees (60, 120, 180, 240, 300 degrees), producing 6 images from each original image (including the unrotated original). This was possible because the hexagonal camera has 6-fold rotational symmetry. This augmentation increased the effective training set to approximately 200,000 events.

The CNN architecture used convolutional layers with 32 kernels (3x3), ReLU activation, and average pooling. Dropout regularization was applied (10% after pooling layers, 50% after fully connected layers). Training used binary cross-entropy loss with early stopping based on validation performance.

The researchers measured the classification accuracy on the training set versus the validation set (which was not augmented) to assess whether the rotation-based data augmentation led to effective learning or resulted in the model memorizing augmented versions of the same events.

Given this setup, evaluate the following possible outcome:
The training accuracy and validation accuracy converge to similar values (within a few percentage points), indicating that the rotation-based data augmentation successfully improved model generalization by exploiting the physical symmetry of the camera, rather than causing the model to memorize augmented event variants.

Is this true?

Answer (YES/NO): YES